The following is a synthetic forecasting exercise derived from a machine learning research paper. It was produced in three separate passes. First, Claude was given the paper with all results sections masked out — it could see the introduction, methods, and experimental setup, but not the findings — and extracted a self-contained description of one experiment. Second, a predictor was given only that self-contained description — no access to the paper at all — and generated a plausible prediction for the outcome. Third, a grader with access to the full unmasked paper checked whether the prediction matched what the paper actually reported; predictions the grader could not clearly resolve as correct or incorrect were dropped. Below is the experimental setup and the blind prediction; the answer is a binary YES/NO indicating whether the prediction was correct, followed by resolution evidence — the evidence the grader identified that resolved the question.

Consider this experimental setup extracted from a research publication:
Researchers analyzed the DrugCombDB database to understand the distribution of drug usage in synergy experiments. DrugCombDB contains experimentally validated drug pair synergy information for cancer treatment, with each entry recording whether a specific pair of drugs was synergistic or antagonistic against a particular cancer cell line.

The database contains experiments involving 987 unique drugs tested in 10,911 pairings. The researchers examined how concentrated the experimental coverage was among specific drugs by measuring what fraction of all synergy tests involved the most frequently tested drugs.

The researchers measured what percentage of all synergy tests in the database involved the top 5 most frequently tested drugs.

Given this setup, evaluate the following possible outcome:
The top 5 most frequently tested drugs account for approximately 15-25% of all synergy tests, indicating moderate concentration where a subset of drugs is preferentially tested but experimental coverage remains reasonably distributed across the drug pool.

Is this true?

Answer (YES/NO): YES